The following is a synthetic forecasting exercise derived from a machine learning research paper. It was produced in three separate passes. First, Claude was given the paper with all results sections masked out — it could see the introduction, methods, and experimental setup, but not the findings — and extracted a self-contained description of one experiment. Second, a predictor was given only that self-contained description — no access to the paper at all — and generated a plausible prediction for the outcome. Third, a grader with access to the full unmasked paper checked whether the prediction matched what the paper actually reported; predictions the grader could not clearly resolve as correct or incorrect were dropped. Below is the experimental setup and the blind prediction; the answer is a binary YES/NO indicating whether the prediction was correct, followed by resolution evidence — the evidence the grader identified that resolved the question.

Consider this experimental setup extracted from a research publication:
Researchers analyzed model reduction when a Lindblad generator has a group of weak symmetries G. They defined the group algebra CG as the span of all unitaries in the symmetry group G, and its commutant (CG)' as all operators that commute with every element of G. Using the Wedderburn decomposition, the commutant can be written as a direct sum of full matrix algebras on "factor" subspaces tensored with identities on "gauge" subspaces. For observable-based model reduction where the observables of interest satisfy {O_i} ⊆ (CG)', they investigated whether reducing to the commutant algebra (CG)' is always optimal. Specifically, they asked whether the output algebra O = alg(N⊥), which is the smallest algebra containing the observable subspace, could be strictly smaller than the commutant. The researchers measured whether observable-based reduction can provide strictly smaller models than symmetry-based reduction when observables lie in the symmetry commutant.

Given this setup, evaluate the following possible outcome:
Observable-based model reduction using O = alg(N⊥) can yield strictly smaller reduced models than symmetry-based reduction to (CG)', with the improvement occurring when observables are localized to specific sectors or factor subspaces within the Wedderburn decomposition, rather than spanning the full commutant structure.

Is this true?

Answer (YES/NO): NO